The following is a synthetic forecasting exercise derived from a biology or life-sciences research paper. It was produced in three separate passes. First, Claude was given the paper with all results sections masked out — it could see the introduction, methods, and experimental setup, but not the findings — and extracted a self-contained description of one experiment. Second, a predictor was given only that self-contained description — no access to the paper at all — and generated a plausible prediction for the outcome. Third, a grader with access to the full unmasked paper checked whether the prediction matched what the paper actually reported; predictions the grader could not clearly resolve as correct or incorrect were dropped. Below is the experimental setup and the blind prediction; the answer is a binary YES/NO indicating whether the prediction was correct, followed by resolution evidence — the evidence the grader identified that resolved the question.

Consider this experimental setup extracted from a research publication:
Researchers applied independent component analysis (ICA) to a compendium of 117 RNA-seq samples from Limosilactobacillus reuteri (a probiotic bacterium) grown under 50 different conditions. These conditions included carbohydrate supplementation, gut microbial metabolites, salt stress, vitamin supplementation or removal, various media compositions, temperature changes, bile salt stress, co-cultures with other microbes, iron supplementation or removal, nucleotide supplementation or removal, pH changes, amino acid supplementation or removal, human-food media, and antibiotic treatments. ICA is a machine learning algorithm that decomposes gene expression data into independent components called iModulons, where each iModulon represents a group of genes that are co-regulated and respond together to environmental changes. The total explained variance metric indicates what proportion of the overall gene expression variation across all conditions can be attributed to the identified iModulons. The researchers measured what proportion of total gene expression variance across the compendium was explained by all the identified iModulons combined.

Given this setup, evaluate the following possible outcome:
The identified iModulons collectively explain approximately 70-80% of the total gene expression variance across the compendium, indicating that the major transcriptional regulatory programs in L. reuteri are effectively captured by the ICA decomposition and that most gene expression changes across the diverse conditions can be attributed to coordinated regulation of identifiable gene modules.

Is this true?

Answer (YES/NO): NO